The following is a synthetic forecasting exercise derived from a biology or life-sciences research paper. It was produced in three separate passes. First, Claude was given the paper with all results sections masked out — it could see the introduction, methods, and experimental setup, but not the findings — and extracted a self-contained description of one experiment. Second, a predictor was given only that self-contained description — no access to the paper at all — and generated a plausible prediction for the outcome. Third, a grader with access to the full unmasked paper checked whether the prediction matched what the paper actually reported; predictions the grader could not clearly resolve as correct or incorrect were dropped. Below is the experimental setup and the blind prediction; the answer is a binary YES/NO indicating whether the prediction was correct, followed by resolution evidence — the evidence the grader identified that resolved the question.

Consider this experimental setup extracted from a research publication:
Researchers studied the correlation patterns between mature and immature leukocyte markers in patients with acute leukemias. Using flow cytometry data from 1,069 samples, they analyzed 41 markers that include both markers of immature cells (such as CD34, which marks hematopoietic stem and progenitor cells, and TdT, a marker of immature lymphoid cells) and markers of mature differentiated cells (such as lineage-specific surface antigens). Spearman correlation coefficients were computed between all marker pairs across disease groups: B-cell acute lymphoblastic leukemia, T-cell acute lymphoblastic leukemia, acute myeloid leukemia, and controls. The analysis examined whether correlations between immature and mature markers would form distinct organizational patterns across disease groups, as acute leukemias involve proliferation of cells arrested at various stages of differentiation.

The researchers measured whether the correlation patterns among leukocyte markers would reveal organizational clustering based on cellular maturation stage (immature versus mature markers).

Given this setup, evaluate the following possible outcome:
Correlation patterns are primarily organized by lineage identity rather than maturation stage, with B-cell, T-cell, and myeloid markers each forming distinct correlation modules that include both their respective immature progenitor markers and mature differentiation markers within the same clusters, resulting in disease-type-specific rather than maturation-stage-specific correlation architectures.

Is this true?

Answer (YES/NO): NO